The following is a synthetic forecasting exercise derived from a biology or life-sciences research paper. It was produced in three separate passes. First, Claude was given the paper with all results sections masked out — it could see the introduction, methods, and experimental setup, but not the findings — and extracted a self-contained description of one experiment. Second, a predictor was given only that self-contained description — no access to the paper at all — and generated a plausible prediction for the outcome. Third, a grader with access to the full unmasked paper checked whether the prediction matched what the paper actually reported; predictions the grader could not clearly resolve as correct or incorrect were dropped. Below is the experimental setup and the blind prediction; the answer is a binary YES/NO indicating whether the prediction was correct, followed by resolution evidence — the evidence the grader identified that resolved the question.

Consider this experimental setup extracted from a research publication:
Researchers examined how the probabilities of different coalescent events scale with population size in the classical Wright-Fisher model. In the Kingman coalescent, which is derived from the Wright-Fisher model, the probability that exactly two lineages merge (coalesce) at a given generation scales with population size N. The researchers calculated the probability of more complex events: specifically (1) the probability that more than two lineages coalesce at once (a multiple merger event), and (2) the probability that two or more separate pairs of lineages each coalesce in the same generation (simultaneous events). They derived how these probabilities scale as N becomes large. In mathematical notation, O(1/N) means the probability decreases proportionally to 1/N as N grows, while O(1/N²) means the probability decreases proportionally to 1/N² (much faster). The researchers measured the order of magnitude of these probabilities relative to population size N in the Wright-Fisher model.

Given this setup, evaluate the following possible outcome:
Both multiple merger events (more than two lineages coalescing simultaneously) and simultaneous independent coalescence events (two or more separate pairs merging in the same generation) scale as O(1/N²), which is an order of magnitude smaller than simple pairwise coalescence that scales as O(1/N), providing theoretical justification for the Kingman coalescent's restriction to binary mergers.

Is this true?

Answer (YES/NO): YES